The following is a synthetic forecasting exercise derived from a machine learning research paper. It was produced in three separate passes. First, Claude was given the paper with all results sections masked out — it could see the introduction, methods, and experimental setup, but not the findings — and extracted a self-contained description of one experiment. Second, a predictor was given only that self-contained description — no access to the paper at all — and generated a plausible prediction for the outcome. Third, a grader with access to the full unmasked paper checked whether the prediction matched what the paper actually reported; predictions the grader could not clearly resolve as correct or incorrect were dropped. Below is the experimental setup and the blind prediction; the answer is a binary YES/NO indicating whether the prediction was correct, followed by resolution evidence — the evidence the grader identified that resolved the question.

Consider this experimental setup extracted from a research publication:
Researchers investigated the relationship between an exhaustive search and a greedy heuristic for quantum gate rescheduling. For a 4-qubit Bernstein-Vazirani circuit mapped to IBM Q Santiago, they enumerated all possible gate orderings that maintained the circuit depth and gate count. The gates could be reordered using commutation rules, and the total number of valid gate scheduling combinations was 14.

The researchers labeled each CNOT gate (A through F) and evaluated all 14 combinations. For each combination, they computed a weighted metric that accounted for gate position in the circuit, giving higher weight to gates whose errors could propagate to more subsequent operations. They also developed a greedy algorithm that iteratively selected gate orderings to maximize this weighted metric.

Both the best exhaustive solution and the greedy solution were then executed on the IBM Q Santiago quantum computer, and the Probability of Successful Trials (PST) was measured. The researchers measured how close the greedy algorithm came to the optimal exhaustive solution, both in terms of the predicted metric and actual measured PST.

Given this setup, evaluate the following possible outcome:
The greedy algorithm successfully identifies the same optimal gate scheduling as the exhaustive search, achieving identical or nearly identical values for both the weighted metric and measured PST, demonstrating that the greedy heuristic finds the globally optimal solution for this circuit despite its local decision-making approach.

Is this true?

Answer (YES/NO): NO